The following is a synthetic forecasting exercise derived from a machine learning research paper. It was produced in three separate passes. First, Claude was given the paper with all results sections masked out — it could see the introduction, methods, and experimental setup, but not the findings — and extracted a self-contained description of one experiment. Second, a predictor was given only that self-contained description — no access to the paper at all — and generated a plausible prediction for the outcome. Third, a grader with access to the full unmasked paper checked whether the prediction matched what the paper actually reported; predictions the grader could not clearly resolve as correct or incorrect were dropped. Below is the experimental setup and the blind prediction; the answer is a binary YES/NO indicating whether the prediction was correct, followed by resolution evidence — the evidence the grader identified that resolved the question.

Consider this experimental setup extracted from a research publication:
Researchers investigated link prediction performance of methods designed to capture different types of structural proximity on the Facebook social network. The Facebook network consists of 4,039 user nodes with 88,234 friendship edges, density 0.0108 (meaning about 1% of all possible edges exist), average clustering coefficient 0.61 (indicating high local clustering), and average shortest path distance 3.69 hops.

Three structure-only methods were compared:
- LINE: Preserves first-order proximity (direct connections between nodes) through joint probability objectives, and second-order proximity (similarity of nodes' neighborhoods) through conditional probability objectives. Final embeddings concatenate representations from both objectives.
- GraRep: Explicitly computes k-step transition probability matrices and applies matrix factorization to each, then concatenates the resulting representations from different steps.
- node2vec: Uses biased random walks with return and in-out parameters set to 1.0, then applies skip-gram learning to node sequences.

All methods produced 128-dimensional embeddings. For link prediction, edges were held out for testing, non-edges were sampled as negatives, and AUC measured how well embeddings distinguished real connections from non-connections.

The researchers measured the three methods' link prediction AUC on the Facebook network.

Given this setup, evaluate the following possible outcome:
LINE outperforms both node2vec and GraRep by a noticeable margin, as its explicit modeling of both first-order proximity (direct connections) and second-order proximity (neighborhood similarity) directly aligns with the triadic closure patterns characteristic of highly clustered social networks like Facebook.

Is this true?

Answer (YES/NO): NO